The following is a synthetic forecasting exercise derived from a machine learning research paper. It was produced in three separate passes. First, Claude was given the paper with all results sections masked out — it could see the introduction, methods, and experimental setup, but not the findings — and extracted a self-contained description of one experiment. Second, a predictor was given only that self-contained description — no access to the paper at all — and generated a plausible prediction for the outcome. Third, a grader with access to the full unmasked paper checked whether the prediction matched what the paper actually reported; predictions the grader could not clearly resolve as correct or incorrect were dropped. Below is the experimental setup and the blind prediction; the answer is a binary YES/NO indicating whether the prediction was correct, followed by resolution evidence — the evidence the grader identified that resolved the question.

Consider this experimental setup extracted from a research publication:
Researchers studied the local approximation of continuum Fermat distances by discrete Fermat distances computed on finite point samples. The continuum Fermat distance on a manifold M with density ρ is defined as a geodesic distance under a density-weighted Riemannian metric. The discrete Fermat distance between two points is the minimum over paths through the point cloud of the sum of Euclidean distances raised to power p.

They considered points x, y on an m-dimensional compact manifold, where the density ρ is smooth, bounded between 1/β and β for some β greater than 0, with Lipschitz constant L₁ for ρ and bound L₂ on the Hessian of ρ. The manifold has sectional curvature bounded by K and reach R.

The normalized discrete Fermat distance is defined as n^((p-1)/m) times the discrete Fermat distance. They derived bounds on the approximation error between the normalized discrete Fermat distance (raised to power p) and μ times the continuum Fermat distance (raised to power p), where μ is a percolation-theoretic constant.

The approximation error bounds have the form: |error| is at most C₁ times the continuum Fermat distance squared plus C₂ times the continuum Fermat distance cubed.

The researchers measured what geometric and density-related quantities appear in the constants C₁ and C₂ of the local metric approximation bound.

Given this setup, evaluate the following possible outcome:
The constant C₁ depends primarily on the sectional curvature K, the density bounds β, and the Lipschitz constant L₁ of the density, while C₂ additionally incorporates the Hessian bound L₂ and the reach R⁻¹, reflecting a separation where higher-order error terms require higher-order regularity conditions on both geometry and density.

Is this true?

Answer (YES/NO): NO